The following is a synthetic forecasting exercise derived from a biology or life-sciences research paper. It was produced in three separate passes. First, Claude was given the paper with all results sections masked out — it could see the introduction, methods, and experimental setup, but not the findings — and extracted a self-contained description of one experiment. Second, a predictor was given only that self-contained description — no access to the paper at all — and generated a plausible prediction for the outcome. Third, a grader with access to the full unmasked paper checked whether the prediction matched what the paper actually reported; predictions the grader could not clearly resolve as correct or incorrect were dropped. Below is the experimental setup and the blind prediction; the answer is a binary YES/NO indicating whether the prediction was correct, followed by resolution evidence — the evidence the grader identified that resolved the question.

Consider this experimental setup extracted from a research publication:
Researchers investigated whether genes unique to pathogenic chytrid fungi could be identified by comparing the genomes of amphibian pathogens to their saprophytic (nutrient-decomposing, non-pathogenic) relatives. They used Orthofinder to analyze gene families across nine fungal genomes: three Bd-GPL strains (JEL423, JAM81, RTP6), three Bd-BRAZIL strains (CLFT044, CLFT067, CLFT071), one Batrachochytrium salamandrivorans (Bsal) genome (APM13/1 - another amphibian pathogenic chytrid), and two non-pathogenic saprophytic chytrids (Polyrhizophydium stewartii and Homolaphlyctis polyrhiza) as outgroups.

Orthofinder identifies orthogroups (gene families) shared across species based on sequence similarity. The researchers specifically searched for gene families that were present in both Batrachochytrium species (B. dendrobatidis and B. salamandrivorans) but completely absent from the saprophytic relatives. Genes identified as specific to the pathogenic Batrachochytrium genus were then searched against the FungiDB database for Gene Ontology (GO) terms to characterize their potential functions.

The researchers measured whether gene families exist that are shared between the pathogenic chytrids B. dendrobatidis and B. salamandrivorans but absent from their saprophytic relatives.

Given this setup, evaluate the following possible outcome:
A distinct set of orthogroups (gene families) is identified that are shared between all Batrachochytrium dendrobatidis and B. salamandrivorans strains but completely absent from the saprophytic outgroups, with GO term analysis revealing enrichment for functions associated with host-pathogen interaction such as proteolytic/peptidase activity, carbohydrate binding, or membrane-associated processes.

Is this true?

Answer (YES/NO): YES